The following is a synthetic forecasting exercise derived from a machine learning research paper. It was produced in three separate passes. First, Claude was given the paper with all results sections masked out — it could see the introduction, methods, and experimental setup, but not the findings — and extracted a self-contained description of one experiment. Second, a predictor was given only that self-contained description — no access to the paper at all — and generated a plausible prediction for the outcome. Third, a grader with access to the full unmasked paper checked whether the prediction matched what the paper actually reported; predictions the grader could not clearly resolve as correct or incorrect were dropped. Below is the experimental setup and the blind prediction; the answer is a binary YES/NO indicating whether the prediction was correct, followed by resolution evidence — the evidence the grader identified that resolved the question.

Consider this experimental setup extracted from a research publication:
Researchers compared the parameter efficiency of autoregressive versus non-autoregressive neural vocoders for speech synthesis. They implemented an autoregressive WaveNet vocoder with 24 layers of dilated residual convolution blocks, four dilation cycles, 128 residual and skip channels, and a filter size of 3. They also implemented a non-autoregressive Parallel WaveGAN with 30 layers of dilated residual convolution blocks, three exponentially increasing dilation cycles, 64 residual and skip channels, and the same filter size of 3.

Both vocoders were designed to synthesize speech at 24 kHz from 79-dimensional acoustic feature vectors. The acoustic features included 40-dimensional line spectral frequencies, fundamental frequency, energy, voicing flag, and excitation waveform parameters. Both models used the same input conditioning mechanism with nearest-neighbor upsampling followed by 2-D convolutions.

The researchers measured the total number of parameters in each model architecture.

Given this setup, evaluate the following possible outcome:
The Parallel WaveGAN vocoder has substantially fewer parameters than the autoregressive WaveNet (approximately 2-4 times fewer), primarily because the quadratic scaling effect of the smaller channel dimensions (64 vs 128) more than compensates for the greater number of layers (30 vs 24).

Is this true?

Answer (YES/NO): YES